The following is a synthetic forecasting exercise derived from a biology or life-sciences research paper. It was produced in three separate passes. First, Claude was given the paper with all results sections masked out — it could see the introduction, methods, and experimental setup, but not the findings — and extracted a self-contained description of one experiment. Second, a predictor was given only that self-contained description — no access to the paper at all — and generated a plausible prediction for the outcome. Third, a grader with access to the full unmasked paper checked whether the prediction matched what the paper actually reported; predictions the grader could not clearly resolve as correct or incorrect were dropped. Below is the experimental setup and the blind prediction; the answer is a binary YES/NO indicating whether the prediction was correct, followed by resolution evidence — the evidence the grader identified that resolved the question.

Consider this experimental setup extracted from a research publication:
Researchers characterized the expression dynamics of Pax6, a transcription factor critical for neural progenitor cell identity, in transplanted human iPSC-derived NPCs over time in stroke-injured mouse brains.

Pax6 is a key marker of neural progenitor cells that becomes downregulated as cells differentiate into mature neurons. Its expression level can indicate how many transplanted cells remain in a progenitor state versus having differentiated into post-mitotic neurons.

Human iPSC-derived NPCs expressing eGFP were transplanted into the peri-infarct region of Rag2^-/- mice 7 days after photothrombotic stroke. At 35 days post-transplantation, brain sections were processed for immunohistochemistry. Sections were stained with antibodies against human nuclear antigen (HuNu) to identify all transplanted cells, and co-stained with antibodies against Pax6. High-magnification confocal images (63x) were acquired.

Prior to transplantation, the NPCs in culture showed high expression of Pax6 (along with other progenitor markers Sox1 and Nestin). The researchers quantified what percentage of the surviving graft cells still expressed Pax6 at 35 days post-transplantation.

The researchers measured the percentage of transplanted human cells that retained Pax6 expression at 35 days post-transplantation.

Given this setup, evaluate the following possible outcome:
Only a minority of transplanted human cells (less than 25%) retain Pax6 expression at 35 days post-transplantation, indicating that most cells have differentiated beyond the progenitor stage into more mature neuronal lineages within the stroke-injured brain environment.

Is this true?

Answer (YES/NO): YES